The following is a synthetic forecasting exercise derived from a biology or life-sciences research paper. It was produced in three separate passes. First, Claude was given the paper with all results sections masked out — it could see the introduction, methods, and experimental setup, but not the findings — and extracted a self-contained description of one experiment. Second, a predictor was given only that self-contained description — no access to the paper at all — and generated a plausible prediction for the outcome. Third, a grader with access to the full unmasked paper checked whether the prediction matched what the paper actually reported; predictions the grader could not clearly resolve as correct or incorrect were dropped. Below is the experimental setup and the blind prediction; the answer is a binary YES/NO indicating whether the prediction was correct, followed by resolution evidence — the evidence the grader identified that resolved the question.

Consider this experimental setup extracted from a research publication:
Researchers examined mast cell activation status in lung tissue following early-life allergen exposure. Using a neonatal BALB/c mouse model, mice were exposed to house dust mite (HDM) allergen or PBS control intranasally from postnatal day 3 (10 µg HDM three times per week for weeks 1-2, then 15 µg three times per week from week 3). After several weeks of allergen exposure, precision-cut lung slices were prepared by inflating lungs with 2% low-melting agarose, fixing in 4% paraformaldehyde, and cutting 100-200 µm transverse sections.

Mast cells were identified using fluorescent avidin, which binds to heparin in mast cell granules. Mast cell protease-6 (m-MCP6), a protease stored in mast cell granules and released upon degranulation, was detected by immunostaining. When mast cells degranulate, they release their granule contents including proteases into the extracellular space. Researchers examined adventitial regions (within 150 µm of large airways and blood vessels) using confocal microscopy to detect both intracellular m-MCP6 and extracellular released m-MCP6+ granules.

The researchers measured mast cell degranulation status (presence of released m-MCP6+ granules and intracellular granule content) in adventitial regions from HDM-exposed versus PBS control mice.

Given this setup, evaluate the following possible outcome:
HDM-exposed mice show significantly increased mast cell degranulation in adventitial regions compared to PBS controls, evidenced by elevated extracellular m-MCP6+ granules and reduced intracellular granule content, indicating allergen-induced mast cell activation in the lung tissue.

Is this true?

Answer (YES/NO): NO